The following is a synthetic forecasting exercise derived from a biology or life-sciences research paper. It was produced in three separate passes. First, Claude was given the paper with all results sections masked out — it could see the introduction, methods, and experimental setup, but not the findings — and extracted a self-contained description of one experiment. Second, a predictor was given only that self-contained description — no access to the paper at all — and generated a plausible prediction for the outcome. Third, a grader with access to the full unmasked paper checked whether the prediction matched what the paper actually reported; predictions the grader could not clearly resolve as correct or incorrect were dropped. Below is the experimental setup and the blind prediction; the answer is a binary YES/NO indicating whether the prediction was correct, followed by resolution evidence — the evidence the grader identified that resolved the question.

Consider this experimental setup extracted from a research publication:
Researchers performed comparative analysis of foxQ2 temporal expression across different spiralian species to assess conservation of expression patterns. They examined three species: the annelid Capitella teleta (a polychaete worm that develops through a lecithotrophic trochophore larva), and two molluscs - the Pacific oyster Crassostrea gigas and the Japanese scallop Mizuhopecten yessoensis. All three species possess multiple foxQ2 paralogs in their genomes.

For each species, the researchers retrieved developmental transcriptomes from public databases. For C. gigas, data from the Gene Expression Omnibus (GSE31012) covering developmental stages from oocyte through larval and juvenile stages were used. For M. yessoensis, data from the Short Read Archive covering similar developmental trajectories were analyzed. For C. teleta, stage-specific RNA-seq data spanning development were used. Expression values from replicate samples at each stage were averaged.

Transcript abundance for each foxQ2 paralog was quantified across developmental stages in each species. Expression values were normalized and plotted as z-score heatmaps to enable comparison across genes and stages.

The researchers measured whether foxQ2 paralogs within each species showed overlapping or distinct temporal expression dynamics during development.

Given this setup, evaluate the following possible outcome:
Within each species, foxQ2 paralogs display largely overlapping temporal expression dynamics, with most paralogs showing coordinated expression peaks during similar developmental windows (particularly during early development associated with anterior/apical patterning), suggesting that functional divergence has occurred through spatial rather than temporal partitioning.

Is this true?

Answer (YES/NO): NO